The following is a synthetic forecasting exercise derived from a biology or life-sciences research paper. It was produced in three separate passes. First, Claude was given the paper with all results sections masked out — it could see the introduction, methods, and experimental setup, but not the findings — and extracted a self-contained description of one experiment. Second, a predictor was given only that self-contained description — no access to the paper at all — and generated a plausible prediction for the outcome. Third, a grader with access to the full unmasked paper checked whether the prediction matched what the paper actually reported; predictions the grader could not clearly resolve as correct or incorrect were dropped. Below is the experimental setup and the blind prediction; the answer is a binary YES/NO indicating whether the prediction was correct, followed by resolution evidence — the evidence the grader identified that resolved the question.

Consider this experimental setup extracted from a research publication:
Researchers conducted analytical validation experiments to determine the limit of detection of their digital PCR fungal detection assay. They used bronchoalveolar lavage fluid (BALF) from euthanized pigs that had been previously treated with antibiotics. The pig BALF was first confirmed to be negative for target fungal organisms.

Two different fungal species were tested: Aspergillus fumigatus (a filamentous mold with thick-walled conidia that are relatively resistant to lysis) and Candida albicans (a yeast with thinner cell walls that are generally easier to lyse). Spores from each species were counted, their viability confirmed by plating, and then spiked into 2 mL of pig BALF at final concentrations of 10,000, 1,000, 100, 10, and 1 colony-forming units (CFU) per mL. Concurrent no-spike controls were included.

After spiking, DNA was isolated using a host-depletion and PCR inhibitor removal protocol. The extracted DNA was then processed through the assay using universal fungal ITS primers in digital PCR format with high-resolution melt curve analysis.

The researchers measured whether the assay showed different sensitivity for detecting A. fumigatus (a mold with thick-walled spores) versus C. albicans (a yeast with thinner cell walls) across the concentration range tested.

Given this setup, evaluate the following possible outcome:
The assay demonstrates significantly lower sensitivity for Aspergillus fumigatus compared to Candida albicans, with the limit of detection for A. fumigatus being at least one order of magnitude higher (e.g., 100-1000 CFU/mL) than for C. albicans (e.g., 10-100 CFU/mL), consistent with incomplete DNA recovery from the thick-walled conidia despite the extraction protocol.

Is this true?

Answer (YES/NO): YES